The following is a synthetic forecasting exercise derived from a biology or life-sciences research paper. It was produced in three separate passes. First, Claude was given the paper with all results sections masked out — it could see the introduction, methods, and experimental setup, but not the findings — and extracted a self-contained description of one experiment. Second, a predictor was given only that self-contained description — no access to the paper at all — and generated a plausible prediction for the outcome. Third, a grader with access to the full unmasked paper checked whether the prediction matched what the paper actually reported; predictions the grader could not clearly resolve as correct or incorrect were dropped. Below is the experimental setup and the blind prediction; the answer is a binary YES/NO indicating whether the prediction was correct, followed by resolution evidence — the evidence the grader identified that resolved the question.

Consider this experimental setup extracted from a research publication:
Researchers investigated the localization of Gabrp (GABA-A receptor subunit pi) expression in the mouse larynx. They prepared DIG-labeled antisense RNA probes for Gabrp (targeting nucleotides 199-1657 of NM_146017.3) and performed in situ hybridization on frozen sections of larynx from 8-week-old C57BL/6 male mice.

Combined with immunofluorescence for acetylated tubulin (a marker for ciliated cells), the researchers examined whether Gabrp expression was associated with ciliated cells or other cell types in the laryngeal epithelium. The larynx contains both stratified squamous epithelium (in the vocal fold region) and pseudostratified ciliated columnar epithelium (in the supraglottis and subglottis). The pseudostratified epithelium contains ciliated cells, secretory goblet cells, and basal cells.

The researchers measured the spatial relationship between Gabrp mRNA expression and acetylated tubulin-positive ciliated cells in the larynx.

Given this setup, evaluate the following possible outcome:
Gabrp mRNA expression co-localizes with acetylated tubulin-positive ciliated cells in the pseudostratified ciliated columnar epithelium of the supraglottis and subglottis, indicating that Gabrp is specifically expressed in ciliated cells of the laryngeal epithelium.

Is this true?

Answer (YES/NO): NO